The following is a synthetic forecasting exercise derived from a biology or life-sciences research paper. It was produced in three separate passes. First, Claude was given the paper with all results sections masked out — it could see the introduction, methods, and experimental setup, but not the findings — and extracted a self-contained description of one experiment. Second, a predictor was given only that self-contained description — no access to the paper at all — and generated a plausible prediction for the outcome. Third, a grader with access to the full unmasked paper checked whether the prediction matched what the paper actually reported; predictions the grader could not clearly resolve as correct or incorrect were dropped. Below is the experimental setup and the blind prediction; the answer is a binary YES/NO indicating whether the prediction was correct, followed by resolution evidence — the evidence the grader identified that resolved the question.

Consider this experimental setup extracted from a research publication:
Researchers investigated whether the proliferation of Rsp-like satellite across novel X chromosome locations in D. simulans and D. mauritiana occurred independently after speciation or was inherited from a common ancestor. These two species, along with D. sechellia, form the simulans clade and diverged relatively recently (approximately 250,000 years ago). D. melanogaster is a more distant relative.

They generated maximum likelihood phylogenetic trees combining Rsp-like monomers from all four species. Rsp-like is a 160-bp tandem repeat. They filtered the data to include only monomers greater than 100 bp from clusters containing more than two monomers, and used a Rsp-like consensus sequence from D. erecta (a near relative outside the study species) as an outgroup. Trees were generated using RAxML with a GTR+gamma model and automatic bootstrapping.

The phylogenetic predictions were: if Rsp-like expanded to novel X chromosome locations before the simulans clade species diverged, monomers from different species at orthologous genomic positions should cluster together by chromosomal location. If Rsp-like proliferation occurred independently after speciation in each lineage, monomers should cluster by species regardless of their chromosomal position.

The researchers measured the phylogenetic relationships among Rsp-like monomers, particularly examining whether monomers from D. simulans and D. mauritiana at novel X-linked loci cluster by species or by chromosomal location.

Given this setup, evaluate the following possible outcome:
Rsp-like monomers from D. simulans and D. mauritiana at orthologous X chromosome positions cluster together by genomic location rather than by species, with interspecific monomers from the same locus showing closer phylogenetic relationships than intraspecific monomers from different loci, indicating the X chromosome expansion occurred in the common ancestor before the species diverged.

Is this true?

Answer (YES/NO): NO